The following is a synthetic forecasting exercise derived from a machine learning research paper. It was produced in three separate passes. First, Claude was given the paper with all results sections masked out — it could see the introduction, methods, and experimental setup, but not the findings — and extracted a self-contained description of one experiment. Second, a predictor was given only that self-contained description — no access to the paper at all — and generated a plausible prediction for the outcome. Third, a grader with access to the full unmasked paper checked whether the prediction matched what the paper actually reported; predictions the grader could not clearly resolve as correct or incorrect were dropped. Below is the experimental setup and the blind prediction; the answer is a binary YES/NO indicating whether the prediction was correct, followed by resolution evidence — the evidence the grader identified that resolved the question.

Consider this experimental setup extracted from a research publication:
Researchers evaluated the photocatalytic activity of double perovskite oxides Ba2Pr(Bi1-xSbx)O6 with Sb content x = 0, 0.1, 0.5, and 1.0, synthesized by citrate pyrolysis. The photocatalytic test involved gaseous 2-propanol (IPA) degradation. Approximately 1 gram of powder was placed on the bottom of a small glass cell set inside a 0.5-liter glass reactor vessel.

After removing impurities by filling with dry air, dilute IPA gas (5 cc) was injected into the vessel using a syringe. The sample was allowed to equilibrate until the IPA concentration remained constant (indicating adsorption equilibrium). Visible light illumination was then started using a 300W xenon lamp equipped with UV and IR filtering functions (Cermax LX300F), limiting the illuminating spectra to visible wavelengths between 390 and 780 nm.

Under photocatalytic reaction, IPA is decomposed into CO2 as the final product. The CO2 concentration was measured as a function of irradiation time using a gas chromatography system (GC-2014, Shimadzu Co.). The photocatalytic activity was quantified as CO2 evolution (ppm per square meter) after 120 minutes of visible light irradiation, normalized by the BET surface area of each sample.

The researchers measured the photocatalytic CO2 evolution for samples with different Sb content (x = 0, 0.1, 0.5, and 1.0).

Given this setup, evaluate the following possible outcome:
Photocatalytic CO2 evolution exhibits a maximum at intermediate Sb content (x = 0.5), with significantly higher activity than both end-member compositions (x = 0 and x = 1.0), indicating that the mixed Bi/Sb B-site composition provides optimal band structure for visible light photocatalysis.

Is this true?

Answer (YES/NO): NO